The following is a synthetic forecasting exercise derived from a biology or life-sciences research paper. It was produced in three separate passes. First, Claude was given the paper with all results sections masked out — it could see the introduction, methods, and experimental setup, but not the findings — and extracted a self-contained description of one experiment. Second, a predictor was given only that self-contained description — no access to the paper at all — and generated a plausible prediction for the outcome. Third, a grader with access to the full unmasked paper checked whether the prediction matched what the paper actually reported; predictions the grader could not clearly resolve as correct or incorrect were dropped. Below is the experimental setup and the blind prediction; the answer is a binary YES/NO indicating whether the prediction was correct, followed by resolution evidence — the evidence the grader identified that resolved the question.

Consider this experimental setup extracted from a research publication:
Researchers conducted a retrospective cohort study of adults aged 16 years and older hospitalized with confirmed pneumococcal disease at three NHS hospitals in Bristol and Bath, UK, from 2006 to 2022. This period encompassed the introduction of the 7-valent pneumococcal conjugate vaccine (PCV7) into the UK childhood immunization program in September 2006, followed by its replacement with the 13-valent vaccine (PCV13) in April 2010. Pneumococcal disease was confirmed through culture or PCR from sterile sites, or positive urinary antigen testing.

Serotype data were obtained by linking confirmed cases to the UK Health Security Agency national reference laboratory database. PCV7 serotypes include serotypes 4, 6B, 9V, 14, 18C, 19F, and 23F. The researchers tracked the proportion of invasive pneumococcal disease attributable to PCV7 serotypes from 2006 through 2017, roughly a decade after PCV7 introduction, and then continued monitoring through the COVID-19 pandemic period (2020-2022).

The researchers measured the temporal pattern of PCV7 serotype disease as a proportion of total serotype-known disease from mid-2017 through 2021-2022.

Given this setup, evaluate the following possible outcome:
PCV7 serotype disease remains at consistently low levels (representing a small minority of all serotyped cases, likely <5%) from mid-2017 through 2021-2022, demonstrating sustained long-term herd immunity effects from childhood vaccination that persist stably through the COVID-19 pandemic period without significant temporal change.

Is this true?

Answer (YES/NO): NO